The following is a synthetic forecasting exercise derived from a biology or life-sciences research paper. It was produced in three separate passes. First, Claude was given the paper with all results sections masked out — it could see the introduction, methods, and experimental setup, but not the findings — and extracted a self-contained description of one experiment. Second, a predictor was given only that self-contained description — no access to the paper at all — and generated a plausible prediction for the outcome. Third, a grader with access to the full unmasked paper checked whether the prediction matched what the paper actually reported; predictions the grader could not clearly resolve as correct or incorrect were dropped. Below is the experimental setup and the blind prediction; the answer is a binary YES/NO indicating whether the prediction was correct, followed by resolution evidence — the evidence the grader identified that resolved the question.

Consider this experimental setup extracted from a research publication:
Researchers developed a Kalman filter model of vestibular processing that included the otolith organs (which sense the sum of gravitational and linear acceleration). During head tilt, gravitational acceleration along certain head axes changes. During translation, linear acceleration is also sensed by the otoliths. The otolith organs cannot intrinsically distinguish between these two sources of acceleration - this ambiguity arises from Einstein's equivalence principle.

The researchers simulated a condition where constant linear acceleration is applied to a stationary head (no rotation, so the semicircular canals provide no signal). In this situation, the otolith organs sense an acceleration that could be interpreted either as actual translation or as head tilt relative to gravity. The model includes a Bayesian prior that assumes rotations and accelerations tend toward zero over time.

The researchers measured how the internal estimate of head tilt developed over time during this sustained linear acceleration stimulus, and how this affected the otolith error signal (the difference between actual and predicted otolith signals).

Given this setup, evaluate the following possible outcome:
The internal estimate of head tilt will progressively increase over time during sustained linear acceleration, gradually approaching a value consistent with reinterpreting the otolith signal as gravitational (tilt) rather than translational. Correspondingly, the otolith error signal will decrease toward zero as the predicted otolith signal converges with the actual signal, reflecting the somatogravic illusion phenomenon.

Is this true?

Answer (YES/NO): YES